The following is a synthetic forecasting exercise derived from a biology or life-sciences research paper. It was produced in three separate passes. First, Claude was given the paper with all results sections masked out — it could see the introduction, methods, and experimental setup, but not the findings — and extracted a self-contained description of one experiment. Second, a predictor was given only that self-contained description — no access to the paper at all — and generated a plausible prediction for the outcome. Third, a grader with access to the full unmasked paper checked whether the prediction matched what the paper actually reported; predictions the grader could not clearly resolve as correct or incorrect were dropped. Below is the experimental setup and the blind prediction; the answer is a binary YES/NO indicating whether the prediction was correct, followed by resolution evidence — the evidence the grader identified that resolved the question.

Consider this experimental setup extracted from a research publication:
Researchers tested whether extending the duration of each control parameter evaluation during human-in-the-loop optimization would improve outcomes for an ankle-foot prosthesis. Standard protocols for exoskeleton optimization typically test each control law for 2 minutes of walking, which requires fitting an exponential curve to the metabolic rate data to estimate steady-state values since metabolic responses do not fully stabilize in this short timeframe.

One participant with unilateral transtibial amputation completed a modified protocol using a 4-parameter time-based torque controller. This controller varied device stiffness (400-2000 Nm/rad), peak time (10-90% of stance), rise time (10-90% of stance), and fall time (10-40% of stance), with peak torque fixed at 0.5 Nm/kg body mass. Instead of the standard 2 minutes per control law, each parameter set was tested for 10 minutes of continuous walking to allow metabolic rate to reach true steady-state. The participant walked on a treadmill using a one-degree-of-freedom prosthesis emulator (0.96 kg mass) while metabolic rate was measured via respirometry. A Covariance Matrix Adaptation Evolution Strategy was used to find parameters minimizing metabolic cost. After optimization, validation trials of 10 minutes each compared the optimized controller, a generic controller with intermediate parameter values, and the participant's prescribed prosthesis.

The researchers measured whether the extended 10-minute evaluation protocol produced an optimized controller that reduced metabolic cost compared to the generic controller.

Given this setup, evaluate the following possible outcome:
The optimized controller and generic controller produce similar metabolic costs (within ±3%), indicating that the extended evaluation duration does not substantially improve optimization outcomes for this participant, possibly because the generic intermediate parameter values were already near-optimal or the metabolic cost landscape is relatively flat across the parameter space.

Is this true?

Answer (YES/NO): NO